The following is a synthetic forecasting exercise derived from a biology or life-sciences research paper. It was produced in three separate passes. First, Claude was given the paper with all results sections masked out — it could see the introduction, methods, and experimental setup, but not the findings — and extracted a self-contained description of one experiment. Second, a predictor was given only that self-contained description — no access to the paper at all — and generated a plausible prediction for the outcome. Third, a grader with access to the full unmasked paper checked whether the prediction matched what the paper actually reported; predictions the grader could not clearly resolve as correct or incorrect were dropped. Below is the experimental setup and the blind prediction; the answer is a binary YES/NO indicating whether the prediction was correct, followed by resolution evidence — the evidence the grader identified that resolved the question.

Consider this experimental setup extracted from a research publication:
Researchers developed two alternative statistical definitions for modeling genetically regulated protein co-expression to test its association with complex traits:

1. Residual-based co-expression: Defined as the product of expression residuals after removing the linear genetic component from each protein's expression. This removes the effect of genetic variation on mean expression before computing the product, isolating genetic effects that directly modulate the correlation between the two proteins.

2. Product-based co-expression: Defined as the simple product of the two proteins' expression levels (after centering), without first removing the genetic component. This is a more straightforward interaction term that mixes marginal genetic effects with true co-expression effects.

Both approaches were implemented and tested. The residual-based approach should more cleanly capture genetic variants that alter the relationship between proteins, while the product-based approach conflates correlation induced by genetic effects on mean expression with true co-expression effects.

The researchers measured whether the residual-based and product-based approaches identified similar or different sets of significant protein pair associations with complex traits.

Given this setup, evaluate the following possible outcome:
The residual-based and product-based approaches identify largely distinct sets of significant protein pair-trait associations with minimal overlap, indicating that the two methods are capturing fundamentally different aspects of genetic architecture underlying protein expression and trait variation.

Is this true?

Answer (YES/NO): NO